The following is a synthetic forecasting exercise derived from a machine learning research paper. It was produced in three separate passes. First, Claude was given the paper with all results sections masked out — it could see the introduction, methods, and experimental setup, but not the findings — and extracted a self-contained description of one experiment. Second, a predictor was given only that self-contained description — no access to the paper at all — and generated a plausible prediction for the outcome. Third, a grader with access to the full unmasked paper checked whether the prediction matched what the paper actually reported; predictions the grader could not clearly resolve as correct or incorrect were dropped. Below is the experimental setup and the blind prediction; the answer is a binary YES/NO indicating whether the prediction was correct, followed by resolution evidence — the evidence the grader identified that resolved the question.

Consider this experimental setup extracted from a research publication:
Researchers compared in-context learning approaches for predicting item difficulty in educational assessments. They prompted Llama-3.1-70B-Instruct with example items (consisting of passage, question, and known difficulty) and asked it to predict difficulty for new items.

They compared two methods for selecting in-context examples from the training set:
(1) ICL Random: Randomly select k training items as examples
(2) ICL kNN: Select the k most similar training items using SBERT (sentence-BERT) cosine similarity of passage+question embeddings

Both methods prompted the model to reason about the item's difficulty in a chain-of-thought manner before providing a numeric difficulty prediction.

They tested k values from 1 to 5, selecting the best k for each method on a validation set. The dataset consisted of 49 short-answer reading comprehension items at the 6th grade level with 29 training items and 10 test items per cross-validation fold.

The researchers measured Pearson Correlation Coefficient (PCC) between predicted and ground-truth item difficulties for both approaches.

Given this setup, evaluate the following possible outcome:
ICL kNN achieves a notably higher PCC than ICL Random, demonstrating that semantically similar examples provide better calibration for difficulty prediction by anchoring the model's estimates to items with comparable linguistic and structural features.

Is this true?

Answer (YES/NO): YES